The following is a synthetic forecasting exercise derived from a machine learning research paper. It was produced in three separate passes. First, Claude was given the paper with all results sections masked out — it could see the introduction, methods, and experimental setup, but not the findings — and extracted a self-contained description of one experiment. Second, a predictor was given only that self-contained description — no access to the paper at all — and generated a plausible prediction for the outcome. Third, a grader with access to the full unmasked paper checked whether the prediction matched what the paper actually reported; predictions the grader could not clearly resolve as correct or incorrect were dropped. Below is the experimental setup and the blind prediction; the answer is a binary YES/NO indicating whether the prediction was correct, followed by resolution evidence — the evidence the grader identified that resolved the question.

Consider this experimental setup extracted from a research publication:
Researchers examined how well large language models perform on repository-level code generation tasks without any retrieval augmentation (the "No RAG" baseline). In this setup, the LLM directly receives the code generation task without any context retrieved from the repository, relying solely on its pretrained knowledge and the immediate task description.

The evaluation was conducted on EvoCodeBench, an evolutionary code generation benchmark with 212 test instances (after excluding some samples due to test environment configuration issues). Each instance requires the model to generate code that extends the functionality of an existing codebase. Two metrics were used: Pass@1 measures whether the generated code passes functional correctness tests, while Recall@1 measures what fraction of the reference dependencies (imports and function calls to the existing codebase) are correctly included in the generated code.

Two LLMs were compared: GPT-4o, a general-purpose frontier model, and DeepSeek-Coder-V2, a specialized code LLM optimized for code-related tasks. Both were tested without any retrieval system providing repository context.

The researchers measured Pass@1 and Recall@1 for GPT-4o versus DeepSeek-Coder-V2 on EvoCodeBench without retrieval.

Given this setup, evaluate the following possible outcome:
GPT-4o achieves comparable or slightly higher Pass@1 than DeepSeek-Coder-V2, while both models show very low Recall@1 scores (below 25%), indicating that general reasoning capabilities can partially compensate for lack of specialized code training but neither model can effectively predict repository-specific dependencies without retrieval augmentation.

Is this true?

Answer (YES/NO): YES